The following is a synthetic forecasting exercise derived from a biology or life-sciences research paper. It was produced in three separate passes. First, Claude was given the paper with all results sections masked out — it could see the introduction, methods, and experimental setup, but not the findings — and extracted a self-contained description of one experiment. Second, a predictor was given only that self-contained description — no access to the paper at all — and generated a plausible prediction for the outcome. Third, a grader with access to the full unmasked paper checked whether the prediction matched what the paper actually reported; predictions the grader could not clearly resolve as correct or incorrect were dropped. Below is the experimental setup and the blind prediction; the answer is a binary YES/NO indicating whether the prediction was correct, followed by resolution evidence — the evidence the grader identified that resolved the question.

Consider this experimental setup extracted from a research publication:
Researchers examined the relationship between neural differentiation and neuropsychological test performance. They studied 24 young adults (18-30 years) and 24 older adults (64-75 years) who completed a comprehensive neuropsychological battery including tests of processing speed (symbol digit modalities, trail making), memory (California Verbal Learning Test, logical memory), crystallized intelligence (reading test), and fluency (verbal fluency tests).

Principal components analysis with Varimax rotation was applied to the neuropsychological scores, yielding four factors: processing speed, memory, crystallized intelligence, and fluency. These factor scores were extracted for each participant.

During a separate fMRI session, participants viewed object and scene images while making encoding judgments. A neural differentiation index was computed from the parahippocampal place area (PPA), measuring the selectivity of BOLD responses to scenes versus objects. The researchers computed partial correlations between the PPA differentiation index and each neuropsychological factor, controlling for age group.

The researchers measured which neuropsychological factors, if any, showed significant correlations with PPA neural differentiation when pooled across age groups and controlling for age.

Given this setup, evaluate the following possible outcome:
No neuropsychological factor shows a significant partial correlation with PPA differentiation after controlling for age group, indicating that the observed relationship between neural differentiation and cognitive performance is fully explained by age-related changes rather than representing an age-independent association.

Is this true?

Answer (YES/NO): NO